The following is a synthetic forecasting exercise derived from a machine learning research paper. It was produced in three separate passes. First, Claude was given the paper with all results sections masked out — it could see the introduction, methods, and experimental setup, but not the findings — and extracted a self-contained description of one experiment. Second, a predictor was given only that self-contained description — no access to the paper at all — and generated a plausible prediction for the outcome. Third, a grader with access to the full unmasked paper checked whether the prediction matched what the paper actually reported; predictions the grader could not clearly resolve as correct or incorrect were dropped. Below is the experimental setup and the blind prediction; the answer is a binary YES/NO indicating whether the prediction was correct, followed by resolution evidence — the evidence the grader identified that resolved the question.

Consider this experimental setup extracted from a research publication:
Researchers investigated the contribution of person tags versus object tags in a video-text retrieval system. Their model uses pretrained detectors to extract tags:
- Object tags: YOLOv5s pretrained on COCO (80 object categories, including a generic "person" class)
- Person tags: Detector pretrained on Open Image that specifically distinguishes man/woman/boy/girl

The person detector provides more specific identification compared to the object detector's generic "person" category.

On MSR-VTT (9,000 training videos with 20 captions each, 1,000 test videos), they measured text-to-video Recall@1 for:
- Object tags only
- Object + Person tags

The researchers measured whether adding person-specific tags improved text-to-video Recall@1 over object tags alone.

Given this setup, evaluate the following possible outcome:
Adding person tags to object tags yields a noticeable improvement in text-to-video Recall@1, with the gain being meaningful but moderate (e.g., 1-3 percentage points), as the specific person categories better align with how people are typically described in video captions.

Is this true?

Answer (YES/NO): NO